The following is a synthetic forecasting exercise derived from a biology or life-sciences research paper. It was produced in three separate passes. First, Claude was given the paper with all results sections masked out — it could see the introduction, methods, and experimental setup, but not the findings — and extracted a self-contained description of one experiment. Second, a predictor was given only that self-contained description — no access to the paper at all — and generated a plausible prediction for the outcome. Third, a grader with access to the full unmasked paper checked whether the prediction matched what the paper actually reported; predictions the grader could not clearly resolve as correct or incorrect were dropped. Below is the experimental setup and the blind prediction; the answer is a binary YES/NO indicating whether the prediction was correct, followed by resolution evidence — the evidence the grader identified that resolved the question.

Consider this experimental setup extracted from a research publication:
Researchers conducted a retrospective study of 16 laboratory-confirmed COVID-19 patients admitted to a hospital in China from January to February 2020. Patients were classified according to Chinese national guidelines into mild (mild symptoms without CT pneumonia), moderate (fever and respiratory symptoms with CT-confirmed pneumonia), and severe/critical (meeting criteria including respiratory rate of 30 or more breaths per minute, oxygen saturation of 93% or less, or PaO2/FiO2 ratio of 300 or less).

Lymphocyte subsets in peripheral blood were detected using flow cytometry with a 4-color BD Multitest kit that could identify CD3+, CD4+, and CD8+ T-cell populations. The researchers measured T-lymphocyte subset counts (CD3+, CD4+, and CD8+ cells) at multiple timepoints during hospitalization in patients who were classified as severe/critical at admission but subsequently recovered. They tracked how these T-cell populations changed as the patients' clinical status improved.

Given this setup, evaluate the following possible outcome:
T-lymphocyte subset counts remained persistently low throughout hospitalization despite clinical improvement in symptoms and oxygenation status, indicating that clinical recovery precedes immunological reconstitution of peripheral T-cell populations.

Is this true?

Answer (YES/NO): NO